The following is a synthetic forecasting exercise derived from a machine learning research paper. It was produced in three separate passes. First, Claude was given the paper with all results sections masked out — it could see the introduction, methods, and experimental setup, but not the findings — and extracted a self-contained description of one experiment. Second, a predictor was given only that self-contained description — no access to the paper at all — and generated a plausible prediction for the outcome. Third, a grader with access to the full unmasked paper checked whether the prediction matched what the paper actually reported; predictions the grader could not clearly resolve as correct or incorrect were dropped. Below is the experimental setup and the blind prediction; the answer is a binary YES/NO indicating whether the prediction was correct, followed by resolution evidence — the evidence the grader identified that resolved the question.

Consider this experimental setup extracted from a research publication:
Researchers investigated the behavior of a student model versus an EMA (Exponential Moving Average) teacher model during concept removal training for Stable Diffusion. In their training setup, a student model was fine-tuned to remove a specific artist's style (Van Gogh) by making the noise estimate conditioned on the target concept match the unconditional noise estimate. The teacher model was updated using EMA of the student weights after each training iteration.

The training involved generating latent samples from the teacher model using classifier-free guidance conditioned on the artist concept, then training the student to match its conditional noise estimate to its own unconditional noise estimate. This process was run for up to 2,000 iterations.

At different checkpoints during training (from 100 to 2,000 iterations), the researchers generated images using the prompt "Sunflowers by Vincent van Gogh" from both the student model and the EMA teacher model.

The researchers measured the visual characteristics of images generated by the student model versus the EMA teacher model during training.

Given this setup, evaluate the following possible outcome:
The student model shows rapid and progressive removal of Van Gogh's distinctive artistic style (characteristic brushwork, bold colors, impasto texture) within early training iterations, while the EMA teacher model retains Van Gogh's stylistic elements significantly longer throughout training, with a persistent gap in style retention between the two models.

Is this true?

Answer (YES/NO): YES